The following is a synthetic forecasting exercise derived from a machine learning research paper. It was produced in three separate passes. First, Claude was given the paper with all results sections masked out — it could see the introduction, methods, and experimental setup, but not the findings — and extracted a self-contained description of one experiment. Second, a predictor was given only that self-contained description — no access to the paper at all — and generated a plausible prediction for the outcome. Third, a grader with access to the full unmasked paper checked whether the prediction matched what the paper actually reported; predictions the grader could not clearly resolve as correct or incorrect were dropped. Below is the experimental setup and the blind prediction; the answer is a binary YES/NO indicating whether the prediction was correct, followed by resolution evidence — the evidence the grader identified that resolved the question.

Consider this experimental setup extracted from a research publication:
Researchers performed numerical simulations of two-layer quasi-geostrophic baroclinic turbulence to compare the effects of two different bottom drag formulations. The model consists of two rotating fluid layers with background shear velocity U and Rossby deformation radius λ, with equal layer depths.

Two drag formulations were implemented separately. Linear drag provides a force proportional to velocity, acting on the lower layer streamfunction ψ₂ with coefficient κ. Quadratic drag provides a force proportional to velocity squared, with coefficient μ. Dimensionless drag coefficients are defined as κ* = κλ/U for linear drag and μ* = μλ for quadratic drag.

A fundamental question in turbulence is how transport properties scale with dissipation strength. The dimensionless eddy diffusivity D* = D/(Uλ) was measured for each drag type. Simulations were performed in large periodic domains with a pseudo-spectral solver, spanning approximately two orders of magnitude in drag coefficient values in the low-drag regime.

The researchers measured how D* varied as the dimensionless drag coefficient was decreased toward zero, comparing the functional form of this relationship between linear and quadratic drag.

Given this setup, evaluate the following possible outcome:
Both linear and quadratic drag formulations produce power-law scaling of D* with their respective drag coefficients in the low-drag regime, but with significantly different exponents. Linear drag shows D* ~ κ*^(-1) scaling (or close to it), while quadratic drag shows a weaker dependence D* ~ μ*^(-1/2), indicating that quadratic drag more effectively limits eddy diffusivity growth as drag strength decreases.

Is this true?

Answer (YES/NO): NO